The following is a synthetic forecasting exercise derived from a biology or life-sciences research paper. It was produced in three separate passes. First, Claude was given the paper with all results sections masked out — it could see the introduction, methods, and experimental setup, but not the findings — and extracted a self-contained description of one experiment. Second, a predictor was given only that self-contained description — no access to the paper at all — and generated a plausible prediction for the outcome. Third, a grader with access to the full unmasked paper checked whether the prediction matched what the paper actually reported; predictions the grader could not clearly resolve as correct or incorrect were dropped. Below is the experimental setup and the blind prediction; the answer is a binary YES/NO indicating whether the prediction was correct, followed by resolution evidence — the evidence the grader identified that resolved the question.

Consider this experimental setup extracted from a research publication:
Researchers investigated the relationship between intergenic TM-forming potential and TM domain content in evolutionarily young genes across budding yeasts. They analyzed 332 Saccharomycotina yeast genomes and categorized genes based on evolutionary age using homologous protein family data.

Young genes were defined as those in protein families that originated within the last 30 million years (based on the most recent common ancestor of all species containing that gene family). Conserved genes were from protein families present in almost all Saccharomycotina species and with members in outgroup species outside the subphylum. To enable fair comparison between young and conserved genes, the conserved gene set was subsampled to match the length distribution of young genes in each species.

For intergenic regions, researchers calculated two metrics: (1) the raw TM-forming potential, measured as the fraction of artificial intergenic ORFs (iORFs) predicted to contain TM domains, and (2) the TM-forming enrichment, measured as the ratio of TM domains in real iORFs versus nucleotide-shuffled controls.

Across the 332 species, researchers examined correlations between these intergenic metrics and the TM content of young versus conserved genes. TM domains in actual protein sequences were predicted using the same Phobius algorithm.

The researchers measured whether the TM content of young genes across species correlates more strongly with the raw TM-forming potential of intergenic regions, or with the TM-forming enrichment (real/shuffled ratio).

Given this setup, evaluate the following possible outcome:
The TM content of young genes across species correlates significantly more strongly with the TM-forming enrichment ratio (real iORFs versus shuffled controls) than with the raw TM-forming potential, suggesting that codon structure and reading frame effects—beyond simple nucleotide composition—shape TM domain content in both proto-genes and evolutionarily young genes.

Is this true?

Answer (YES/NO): YES